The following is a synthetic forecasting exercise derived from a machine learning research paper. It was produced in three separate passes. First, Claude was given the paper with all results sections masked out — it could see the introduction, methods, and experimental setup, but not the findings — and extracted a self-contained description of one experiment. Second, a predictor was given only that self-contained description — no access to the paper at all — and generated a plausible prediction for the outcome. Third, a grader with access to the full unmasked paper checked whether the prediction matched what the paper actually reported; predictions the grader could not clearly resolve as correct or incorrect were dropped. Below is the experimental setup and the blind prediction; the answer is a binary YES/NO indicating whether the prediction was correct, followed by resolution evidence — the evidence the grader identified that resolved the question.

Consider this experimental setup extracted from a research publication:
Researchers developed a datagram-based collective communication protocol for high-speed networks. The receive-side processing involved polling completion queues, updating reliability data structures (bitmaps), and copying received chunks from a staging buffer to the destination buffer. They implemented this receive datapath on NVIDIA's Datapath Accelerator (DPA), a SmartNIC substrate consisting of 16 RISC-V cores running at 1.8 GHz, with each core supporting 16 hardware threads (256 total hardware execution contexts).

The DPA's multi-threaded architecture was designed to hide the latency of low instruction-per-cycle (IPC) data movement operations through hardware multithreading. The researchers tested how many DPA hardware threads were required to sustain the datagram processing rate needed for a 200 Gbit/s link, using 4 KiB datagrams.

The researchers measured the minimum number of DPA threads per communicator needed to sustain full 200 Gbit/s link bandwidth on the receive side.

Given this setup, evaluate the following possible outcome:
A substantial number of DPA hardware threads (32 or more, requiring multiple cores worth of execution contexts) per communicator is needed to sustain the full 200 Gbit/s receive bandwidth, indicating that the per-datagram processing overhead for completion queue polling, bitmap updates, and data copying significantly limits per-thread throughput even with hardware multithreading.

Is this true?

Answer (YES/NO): NO